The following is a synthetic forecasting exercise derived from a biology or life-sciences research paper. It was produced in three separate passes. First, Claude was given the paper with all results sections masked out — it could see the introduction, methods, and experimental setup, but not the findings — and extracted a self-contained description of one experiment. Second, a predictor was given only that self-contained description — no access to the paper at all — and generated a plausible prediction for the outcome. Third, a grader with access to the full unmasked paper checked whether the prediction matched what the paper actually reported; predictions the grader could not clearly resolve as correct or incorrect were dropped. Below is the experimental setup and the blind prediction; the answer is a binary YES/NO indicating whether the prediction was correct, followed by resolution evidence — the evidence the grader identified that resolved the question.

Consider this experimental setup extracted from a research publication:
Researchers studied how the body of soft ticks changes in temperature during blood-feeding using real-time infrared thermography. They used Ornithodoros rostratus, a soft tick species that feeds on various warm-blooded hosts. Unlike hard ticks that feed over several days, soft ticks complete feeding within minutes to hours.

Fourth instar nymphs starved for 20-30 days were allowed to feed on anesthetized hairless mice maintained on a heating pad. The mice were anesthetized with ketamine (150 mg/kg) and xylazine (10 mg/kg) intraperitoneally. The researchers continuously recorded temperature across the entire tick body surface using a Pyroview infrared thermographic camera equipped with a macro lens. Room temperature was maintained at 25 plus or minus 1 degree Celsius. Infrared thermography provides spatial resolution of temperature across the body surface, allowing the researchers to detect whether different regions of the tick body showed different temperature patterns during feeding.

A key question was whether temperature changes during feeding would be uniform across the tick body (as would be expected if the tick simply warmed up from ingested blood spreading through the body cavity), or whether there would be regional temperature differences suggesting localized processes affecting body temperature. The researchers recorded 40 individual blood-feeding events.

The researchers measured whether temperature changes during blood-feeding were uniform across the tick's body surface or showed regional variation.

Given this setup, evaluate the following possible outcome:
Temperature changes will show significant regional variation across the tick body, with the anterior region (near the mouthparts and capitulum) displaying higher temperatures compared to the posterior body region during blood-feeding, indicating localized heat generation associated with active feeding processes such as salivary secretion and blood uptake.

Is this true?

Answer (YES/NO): NO